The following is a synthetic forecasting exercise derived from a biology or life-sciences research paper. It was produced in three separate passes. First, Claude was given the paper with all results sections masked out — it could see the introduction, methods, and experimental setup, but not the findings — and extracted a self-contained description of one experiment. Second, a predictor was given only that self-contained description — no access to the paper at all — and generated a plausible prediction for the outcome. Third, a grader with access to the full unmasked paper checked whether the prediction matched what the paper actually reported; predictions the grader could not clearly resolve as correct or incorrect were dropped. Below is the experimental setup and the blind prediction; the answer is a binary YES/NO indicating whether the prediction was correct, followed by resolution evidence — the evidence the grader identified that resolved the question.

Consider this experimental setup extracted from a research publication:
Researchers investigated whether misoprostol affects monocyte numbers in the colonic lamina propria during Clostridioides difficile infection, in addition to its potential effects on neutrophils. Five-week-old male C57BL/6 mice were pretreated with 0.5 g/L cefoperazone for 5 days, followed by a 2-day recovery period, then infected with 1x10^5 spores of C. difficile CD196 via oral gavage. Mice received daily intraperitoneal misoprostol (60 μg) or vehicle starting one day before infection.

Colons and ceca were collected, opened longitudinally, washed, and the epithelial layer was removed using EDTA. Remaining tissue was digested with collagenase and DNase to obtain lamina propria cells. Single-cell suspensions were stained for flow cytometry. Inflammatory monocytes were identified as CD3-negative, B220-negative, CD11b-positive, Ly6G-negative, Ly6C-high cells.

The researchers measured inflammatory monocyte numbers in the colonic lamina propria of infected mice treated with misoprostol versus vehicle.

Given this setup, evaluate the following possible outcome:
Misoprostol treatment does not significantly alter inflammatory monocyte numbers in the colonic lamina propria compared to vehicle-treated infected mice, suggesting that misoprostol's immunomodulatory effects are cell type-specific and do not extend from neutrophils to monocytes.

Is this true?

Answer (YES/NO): NO